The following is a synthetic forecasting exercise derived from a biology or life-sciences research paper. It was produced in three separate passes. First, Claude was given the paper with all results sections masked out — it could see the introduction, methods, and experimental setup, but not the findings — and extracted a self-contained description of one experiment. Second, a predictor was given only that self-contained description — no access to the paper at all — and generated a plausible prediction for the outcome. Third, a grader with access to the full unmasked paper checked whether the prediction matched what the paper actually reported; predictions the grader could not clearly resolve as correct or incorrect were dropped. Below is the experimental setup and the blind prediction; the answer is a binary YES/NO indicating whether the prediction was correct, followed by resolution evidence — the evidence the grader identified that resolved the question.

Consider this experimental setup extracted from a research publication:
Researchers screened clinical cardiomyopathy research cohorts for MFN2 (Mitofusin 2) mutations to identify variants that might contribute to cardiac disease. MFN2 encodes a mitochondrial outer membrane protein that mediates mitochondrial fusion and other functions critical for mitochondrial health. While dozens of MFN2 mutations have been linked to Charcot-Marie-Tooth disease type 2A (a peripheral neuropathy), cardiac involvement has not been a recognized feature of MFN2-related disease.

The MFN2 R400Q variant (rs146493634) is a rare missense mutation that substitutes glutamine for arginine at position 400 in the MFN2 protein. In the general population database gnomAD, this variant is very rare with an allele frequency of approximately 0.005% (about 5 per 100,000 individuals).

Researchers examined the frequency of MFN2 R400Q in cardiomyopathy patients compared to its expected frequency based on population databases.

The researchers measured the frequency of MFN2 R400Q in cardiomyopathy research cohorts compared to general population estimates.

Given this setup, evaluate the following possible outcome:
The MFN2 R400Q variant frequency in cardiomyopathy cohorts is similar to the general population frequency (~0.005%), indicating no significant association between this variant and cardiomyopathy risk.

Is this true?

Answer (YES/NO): NO